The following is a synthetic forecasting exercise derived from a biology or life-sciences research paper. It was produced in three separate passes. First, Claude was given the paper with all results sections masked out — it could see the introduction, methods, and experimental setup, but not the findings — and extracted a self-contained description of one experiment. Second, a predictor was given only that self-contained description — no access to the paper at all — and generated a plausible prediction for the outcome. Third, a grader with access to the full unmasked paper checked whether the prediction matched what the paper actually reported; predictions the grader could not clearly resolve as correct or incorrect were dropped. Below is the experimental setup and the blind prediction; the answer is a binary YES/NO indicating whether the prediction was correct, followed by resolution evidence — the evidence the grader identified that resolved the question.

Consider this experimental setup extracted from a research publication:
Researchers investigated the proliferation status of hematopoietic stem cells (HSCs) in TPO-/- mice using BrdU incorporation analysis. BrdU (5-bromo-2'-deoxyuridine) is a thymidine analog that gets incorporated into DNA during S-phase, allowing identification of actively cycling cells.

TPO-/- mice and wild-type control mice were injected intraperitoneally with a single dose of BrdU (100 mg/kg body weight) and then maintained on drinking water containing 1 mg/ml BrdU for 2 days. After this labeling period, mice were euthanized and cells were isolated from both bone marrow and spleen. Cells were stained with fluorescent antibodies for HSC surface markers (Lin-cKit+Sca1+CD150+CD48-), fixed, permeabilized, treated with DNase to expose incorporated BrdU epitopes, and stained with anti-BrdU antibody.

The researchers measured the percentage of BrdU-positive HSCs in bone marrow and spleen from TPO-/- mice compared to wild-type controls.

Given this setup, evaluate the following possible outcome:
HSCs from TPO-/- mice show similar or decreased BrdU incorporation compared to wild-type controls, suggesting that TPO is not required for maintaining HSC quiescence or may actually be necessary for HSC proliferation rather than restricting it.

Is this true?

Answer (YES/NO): NO